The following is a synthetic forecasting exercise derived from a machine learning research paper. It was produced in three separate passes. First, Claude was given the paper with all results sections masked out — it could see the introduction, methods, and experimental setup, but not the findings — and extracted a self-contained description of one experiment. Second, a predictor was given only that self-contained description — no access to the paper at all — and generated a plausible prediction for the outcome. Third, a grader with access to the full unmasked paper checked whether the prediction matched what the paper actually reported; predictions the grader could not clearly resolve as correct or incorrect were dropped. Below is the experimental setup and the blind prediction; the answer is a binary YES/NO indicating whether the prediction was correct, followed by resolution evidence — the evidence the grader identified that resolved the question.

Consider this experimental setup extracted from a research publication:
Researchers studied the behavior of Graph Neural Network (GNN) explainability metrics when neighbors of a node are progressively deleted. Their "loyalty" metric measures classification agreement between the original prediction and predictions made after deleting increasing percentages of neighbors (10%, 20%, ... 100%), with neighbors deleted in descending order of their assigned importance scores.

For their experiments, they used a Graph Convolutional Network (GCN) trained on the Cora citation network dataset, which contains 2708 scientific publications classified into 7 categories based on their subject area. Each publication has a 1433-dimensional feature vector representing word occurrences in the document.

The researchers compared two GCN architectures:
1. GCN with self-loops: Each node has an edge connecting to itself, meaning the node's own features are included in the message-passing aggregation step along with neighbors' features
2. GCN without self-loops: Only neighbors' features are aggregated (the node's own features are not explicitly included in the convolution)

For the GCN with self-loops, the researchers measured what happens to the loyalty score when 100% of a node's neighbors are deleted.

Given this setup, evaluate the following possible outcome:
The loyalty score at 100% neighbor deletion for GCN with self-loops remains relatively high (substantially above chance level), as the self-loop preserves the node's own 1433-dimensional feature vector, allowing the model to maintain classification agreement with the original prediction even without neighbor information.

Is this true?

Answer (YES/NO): YES